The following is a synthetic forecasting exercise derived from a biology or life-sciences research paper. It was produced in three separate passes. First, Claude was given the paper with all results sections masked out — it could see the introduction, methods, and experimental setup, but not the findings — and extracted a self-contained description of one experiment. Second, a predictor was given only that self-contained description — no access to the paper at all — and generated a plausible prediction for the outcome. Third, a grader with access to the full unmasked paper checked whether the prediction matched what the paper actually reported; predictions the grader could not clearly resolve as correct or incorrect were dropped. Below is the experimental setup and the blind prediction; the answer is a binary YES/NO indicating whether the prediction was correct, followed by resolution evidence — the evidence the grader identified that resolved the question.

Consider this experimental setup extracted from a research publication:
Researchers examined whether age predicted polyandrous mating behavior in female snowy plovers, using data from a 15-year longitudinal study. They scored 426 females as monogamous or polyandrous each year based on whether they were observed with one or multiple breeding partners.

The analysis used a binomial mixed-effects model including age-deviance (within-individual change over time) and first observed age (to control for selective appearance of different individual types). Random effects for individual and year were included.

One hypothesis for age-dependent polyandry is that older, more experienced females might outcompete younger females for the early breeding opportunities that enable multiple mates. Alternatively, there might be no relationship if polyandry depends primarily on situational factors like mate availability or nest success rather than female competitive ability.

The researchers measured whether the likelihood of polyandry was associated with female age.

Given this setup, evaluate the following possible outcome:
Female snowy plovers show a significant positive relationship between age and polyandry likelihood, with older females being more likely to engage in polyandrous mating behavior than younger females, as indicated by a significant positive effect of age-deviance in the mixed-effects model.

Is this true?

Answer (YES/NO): NO